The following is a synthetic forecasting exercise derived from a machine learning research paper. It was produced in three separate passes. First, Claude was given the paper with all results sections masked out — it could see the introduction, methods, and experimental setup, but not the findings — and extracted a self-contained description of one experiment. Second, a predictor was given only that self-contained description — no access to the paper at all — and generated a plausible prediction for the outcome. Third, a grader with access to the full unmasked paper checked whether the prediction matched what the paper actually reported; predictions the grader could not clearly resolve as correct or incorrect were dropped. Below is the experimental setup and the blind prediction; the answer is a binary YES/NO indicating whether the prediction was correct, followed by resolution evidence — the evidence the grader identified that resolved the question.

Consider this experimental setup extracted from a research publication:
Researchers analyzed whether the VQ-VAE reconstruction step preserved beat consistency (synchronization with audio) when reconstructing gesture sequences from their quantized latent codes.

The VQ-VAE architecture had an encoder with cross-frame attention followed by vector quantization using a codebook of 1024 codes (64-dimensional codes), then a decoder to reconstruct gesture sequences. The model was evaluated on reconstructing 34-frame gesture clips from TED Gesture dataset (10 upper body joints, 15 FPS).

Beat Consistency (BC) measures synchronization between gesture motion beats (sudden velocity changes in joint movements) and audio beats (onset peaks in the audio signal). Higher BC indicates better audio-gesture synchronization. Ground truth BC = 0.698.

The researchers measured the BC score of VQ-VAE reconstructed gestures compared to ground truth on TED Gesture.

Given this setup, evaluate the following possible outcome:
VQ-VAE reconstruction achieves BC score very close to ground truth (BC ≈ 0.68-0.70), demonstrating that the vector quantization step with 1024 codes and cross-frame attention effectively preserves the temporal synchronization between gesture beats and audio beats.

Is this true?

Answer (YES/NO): NO